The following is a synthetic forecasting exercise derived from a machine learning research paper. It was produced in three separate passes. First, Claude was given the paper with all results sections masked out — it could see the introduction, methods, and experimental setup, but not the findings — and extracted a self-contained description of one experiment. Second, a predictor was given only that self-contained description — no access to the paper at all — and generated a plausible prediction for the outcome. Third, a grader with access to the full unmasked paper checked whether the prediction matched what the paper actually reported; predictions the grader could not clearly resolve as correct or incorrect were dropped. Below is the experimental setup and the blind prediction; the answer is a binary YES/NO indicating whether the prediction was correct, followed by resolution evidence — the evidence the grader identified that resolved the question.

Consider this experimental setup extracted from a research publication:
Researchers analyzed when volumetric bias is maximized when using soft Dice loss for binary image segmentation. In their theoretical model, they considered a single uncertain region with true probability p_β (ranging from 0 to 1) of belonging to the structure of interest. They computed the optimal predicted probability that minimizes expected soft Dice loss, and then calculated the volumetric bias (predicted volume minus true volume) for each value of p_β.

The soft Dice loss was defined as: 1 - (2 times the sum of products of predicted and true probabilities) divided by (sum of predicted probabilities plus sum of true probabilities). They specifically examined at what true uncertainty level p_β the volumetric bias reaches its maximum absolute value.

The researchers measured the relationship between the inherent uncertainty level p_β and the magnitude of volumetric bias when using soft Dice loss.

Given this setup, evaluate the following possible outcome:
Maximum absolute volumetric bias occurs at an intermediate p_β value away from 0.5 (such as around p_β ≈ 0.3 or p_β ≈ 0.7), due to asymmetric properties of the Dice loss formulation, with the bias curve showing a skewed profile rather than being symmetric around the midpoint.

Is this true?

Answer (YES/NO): NO